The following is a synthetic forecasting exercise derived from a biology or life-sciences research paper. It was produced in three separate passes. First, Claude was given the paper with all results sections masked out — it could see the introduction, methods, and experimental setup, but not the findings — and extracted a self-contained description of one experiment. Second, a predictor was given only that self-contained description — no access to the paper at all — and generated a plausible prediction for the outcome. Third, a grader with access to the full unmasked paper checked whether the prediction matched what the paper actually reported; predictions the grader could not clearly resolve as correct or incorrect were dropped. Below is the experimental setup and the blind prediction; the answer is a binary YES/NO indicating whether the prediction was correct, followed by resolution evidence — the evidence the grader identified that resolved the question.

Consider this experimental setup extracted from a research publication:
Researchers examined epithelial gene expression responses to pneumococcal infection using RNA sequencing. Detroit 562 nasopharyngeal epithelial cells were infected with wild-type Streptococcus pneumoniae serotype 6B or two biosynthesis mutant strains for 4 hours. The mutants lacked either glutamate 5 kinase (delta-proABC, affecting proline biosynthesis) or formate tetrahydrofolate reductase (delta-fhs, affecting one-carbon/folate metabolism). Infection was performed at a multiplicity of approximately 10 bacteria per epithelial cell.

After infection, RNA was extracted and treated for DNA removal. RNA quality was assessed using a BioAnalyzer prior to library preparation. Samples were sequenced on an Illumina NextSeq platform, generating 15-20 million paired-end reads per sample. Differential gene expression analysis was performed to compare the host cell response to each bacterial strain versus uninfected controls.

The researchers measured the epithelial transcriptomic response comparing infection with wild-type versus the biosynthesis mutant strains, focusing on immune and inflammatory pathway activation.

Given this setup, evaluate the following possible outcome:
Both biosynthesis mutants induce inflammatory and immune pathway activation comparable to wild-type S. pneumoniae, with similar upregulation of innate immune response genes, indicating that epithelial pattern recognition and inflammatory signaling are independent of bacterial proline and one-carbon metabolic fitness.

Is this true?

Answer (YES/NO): NO